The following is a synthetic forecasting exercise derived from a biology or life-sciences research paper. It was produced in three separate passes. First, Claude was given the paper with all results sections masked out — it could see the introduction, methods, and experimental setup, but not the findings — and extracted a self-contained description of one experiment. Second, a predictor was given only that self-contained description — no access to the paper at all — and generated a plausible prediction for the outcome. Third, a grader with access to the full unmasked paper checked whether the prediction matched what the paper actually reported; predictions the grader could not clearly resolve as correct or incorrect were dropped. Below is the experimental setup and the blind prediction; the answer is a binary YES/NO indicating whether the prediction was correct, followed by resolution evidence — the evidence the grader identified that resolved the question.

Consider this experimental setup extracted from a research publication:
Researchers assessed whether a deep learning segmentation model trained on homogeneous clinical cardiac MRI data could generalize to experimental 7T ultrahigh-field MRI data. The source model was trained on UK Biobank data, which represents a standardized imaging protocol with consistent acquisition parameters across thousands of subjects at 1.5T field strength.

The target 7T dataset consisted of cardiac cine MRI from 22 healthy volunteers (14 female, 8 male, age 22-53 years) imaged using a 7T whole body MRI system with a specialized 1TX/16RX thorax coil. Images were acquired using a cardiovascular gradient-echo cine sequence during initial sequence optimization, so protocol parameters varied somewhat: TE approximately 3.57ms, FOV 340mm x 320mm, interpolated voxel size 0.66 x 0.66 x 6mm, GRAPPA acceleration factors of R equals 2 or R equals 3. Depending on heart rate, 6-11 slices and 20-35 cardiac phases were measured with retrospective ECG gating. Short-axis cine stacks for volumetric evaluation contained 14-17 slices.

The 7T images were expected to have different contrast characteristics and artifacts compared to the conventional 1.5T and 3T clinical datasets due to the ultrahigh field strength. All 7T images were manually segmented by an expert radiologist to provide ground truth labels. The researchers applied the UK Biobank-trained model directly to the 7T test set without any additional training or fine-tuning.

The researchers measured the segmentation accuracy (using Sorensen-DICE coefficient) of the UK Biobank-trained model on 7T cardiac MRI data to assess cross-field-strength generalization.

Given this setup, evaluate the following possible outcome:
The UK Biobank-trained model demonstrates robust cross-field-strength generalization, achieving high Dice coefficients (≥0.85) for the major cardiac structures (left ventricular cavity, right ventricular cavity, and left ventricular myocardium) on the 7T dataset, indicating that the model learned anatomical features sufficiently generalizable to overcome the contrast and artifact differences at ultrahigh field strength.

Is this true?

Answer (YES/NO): NO